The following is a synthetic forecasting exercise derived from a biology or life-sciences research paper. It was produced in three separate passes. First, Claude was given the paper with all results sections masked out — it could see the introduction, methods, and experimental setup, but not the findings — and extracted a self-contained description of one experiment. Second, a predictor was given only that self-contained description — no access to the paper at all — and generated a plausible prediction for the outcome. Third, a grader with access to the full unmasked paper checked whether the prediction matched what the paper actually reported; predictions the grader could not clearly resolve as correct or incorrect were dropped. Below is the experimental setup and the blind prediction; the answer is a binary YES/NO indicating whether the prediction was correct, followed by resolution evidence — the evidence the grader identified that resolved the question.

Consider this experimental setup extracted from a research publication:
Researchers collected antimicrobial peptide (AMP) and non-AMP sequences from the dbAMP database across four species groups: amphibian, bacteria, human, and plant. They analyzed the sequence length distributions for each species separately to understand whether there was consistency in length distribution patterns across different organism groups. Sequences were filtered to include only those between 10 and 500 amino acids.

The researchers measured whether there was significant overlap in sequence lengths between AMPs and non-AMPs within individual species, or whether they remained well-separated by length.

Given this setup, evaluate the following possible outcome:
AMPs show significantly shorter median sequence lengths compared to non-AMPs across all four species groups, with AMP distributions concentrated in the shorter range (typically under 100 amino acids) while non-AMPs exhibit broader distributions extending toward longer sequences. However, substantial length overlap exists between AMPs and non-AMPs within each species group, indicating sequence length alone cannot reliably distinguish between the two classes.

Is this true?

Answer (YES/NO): YES